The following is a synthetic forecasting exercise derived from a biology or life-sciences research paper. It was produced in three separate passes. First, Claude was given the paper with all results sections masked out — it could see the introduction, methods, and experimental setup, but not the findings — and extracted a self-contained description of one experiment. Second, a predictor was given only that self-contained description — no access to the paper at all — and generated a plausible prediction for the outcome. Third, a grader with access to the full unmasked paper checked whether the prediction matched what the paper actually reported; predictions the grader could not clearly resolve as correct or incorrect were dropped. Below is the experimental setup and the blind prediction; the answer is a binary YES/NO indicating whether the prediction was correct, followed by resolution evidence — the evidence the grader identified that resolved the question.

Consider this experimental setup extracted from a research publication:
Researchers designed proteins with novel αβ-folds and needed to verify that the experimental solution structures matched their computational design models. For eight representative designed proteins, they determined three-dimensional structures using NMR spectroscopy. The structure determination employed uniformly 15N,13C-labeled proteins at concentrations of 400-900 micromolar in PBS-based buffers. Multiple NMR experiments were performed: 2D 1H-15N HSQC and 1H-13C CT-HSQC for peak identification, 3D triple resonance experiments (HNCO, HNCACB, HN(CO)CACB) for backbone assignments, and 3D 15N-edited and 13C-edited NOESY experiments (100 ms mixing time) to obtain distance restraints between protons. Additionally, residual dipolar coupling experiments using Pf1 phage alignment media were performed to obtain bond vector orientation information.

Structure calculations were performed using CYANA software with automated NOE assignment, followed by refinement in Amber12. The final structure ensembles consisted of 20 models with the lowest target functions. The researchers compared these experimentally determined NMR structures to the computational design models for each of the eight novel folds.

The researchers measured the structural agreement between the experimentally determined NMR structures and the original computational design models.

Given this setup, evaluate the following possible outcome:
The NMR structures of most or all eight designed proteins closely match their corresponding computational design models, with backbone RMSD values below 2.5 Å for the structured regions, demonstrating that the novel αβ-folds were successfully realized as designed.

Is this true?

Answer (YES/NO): YES